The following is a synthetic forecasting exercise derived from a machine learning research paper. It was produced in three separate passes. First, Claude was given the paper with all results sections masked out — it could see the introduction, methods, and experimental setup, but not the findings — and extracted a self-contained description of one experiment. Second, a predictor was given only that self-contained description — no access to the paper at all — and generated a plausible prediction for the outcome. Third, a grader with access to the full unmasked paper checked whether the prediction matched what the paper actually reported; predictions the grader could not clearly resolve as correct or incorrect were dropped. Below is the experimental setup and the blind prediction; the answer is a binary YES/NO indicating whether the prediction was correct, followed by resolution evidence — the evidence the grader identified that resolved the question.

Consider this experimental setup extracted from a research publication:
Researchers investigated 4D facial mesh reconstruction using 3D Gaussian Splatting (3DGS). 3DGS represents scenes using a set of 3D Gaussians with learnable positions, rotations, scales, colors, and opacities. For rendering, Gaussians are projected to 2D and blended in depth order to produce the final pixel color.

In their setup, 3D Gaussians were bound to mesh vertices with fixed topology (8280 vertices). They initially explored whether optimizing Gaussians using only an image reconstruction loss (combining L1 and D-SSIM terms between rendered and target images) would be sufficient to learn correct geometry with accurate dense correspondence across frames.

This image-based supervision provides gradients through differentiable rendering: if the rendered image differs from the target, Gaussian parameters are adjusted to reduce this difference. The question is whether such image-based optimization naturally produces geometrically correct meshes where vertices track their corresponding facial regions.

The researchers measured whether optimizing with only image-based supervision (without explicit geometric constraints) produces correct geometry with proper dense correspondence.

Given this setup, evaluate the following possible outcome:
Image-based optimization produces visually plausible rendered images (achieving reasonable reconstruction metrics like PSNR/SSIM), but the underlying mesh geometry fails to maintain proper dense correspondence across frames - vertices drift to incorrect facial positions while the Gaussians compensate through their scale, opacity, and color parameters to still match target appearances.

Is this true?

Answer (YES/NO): YES